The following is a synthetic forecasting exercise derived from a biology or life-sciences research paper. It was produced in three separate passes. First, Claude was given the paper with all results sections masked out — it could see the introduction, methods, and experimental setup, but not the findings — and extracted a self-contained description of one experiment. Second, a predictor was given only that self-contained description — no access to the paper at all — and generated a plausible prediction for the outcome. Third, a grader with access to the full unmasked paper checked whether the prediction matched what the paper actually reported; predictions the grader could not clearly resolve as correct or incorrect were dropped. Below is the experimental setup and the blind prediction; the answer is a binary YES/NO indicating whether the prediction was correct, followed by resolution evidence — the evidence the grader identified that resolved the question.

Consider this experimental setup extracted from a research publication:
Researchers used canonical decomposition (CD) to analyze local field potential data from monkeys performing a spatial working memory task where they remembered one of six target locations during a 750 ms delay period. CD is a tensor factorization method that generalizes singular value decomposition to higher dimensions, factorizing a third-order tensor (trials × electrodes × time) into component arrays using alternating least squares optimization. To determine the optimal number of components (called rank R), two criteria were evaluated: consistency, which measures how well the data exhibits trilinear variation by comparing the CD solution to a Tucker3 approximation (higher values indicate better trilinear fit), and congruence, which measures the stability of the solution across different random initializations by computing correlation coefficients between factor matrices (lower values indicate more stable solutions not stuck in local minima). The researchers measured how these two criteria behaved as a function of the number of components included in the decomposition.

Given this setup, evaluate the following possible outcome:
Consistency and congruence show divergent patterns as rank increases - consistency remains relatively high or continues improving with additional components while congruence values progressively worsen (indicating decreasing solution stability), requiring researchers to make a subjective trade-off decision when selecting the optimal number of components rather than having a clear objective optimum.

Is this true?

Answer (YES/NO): NO